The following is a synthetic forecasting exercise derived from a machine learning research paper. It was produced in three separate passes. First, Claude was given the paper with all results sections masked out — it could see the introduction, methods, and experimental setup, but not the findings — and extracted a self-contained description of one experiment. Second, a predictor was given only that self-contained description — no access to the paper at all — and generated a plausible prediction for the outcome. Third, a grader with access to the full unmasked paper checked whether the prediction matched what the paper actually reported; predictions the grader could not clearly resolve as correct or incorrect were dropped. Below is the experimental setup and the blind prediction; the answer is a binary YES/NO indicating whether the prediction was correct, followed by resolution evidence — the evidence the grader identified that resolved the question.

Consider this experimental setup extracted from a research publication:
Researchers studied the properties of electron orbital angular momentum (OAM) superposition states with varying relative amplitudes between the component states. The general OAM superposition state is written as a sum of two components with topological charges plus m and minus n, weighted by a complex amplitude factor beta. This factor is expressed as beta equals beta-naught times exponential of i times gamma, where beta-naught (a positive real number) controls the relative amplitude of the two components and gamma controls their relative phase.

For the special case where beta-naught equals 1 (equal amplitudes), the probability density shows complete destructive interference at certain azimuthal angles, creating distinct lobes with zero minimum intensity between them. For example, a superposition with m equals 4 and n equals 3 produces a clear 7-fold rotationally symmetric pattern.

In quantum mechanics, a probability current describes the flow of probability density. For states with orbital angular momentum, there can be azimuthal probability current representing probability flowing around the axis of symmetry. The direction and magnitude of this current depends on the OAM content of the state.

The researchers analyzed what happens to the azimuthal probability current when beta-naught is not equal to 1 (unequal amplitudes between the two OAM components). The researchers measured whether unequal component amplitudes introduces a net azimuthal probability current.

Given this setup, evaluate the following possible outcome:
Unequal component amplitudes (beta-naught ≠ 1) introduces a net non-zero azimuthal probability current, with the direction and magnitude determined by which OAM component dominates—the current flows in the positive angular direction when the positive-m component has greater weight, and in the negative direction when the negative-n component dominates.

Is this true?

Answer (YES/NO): NO